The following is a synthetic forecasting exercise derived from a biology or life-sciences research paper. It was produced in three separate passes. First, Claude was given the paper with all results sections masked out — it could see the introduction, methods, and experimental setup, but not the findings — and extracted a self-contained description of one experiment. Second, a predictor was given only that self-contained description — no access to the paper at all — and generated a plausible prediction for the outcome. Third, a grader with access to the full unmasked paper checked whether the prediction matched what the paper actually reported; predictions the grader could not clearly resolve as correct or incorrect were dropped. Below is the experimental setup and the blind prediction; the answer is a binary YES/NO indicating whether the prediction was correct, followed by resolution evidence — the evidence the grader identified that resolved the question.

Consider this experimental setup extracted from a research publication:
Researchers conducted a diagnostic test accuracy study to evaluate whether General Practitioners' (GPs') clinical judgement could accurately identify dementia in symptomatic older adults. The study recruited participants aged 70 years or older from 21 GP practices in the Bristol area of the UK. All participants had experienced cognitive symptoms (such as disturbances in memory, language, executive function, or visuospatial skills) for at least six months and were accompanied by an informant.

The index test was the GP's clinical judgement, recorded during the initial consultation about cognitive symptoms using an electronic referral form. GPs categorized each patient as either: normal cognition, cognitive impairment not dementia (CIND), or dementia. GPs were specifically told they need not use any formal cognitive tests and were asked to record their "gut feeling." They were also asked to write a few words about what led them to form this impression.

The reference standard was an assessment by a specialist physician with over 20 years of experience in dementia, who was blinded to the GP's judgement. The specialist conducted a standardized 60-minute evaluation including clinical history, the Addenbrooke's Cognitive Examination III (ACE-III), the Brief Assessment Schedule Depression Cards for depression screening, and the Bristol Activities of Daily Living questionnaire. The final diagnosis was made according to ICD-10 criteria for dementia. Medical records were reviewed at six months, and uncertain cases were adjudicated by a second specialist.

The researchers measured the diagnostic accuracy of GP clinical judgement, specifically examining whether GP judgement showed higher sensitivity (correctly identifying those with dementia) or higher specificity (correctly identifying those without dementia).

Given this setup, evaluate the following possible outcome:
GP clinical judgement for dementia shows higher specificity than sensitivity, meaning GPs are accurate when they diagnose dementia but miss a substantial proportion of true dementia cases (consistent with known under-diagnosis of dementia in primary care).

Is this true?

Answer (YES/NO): YES